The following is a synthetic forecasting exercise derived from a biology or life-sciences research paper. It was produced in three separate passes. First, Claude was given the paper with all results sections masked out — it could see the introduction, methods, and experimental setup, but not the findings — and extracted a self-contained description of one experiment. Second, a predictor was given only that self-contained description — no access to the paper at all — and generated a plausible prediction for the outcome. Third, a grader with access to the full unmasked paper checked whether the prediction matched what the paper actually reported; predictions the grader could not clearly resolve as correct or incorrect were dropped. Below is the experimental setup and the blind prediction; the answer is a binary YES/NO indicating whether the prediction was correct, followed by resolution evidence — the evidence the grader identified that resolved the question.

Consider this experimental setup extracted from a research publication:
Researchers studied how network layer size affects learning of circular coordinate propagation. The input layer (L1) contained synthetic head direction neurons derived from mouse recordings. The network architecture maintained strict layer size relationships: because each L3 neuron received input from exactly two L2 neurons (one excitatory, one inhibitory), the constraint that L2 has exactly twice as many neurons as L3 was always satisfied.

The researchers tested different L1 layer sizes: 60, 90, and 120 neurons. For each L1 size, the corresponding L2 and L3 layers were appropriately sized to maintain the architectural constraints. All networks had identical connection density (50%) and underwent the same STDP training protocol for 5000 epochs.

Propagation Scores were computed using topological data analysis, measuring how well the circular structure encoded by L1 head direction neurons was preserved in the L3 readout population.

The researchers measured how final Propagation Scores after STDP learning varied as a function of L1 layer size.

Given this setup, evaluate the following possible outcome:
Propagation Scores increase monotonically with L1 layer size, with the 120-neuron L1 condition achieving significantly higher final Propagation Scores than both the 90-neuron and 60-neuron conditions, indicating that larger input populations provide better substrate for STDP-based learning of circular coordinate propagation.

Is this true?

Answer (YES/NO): NO